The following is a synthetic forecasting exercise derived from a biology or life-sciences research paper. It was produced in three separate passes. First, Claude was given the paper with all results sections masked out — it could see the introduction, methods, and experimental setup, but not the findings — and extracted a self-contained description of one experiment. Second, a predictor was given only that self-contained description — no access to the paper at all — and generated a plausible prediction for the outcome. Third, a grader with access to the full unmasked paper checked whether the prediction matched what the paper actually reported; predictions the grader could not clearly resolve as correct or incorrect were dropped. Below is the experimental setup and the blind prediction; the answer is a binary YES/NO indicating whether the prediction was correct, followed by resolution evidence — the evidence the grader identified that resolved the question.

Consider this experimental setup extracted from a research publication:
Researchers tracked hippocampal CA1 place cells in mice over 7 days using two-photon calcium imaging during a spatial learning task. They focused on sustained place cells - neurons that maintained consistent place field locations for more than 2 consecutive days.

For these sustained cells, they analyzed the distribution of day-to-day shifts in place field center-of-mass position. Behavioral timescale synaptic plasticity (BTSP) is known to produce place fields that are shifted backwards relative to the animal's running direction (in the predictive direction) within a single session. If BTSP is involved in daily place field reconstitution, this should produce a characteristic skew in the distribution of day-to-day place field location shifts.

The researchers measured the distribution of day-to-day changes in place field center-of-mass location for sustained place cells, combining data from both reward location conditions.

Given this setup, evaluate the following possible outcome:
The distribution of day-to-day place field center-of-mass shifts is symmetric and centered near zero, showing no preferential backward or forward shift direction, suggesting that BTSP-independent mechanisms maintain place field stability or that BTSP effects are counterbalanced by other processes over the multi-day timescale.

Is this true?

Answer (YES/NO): NO